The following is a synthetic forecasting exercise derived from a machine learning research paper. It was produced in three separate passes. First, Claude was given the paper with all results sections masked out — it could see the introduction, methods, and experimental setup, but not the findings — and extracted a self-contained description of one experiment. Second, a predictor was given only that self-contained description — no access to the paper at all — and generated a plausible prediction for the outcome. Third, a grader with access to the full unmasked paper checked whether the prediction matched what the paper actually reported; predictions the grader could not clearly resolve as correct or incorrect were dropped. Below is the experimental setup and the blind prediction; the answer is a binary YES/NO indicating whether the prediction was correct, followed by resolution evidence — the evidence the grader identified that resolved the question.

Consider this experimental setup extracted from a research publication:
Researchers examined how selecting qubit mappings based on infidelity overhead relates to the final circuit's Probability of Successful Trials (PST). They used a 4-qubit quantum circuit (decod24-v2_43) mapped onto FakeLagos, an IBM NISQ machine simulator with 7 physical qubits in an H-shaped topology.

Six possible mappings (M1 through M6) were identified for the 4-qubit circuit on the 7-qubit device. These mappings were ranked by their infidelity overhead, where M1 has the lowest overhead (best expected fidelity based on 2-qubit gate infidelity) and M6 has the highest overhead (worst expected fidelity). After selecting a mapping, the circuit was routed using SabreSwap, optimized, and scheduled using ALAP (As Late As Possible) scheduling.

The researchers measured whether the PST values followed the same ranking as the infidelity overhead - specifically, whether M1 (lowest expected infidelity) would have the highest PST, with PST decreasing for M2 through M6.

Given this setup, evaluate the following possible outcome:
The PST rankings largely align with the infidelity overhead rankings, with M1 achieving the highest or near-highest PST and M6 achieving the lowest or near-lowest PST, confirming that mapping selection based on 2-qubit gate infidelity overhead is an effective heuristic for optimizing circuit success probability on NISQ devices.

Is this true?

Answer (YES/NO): NO